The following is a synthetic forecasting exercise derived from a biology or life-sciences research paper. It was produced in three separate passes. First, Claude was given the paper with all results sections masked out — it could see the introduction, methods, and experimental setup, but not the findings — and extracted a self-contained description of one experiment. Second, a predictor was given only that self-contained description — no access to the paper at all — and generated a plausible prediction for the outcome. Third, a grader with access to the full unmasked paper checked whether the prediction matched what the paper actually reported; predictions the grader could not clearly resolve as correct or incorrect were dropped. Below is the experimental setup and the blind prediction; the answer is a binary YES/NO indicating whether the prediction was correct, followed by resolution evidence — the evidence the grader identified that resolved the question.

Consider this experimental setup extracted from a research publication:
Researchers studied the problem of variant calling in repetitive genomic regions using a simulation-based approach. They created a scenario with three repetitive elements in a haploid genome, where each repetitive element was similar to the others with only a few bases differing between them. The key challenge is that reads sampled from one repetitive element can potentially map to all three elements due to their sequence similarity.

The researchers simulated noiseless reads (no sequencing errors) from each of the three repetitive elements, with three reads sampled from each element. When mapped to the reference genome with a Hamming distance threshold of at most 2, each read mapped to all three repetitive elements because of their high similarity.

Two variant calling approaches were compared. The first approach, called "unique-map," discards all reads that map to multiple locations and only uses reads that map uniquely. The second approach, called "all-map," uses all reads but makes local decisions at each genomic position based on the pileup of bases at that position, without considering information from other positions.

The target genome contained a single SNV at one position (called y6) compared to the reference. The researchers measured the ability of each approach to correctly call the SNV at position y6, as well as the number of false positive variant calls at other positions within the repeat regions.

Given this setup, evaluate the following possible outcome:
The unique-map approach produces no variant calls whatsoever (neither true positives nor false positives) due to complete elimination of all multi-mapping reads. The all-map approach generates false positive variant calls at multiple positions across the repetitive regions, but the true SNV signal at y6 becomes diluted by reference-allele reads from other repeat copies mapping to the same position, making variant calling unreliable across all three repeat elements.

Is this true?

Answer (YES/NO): NO